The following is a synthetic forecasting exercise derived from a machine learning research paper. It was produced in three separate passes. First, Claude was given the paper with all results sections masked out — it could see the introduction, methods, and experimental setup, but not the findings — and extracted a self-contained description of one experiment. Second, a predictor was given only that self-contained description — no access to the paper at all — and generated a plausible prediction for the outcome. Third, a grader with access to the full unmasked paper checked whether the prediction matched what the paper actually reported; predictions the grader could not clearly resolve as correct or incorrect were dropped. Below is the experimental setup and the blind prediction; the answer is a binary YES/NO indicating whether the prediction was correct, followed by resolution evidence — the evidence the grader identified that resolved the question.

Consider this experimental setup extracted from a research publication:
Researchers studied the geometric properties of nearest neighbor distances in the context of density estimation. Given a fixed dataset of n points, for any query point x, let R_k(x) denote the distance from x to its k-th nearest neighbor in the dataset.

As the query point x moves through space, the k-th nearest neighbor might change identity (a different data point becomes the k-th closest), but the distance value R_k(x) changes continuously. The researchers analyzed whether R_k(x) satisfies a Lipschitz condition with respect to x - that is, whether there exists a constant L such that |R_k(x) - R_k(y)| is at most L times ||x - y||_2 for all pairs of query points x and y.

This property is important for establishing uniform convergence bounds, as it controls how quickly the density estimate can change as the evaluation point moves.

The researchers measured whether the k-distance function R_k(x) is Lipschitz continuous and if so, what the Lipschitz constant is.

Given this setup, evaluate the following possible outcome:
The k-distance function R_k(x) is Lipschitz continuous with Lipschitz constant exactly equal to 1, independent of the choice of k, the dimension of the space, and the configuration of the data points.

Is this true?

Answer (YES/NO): YES